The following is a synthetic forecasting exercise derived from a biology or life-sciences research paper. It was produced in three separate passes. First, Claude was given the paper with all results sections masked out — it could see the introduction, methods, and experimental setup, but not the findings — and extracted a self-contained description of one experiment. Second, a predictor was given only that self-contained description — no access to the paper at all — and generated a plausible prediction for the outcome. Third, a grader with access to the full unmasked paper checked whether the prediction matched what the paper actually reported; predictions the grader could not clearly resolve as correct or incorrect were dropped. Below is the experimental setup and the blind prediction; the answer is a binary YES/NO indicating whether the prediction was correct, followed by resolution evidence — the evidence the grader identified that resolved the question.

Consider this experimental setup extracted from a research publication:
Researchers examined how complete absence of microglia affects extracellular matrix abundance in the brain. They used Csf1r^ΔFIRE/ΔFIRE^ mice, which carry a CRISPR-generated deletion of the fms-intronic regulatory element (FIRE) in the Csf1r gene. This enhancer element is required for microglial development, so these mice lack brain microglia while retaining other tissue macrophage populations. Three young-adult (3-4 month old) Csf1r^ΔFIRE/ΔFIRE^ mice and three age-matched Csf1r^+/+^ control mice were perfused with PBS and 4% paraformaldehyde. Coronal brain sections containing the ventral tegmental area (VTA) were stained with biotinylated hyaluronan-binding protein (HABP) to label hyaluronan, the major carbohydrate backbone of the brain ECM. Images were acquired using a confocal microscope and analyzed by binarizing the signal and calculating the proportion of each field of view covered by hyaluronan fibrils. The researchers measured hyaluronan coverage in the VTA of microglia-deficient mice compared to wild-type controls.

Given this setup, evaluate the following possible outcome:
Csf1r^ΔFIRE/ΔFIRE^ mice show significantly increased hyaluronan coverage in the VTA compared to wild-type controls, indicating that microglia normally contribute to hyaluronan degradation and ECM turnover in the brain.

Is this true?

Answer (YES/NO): YES